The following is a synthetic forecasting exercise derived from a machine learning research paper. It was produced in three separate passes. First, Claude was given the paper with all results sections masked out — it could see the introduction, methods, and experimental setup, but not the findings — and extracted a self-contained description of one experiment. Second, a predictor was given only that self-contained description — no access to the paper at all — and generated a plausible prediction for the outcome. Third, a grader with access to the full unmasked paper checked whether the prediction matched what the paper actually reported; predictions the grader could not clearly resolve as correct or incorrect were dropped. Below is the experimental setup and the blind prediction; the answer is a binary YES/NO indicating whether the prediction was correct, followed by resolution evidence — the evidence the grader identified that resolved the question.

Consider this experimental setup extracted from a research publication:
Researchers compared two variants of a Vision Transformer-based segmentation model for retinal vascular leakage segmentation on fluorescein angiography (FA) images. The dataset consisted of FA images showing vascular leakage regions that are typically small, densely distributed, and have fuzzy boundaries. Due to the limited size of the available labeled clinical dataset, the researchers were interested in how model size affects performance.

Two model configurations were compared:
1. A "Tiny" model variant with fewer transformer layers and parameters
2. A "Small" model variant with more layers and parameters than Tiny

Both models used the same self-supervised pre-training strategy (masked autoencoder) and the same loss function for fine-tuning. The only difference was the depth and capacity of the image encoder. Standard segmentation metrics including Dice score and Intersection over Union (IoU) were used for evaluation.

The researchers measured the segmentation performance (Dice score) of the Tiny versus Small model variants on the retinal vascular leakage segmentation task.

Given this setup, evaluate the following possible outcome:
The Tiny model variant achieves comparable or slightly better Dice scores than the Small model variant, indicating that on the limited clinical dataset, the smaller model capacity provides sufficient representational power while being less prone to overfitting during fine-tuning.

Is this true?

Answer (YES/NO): NO